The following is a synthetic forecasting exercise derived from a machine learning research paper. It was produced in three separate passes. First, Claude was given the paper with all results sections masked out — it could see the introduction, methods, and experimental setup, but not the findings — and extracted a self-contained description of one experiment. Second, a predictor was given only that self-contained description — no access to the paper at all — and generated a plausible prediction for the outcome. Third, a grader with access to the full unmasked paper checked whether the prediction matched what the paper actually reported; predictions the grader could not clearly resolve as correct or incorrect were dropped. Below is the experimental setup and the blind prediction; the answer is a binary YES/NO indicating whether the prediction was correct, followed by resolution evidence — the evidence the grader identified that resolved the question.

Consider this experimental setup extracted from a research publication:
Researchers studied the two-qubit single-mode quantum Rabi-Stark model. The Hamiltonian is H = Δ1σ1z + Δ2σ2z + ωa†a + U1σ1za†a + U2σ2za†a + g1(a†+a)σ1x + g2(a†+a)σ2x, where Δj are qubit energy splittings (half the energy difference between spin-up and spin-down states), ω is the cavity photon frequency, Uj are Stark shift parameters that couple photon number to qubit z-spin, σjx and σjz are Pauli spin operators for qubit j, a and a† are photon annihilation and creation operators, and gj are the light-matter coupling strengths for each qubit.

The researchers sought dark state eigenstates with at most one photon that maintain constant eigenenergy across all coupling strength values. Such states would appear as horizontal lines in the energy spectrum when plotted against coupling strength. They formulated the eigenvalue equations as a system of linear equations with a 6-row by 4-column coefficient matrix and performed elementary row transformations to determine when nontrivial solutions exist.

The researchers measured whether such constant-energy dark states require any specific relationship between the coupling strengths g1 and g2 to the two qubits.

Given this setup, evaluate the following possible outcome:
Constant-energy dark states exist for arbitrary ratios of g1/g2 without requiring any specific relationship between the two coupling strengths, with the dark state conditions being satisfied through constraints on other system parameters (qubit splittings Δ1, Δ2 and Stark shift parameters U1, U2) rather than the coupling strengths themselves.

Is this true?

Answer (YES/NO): NO